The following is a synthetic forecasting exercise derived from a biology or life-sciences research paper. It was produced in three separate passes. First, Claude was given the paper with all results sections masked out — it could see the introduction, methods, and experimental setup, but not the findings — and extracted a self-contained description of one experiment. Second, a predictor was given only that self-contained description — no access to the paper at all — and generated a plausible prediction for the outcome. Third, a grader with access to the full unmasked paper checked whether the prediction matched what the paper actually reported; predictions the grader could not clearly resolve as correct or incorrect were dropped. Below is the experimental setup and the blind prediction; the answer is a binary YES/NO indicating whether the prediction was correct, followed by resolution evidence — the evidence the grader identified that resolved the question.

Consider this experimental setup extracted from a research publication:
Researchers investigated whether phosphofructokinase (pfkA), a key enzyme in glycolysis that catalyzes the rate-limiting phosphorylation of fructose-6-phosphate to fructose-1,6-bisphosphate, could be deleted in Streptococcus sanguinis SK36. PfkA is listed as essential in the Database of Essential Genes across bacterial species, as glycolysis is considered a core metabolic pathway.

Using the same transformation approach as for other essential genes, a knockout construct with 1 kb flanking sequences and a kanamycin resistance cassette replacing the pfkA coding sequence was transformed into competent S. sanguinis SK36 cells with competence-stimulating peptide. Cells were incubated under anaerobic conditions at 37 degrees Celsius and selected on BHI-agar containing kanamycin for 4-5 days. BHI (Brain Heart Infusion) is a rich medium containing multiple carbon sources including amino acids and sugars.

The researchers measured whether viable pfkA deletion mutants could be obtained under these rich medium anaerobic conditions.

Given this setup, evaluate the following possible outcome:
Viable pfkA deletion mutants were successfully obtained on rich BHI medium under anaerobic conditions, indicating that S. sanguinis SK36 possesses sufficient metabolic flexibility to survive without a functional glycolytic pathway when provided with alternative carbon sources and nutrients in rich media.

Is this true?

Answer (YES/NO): YES